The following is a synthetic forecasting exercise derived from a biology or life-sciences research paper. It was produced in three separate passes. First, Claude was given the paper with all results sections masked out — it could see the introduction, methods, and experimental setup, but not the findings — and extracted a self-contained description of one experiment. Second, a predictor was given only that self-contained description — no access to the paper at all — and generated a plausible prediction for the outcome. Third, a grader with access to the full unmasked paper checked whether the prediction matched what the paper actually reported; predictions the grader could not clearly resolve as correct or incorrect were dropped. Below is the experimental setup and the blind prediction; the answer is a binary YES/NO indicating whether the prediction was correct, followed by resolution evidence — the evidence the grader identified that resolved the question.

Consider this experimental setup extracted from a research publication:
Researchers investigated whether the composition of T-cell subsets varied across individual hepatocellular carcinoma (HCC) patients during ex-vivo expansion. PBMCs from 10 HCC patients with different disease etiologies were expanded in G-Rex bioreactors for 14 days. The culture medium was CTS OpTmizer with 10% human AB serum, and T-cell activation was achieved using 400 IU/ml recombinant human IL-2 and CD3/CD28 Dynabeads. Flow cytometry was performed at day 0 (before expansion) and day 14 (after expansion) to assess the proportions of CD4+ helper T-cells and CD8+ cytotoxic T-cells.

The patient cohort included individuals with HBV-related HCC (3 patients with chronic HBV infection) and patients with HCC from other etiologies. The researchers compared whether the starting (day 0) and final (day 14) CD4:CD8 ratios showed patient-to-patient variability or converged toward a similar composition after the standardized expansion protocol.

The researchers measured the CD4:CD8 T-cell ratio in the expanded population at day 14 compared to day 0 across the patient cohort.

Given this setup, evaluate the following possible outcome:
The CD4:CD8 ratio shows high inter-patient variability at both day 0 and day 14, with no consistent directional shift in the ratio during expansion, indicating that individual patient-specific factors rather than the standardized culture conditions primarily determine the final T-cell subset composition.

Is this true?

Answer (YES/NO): NO